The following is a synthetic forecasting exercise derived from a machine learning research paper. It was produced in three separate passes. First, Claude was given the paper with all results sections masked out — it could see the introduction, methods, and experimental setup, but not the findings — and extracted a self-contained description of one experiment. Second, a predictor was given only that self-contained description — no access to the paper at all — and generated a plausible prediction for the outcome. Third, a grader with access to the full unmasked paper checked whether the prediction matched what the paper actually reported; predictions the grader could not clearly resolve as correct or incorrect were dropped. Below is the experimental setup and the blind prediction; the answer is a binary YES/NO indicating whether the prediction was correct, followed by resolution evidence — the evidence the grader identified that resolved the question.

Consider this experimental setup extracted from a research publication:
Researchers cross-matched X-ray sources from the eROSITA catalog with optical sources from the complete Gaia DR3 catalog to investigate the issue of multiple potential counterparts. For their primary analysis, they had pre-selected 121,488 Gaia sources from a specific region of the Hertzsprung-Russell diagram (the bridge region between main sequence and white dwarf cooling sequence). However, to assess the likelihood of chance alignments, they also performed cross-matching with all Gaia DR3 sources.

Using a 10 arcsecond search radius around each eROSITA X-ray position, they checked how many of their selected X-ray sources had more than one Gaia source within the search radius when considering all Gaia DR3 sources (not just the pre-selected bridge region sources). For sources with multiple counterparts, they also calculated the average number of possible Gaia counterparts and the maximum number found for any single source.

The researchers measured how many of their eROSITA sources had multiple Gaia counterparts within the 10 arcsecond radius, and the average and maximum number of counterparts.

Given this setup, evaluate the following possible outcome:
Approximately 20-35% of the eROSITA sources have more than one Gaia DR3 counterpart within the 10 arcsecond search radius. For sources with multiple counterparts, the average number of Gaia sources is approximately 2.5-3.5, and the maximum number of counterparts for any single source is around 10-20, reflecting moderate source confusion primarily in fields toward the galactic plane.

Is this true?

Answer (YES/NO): NO